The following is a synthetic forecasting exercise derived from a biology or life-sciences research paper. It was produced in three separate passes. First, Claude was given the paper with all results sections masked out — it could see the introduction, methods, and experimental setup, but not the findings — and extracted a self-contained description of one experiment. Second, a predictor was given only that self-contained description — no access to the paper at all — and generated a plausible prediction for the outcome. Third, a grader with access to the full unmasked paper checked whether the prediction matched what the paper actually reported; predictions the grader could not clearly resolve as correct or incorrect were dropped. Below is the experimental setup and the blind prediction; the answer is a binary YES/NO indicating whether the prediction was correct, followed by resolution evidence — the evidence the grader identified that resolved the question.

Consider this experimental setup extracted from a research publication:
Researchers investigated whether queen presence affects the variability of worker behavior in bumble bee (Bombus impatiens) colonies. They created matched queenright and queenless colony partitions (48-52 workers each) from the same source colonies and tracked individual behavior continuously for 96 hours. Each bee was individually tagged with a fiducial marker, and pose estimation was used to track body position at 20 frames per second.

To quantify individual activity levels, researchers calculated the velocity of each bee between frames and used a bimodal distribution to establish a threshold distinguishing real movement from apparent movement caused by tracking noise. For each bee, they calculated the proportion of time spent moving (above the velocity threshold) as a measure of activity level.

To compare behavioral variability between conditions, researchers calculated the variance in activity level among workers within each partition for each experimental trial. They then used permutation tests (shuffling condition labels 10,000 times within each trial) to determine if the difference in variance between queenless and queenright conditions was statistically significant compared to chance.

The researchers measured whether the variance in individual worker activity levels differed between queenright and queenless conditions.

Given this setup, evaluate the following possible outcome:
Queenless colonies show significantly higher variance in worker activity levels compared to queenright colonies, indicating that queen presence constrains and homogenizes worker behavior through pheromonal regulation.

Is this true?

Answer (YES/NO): YES